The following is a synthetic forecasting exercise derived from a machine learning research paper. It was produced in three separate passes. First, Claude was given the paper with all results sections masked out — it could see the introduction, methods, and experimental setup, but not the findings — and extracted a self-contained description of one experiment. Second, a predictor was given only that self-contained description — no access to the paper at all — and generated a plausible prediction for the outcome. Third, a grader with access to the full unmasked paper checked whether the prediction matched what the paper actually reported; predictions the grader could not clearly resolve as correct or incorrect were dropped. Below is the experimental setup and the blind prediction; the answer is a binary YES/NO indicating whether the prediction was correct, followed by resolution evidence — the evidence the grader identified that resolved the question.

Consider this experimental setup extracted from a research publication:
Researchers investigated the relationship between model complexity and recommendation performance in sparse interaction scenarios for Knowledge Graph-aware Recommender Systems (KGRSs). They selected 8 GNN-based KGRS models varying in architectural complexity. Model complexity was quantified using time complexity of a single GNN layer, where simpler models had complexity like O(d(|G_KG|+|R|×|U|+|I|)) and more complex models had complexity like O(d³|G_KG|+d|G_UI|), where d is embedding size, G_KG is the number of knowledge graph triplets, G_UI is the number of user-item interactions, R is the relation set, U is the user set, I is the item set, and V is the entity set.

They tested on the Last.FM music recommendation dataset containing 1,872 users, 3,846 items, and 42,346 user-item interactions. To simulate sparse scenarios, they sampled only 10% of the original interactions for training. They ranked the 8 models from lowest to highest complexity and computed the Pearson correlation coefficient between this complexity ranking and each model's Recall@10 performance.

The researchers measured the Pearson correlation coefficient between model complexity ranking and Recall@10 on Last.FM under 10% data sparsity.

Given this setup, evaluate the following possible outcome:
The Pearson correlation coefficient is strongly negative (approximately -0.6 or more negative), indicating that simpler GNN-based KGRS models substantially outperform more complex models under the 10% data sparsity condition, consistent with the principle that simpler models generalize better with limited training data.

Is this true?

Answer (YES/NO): YES